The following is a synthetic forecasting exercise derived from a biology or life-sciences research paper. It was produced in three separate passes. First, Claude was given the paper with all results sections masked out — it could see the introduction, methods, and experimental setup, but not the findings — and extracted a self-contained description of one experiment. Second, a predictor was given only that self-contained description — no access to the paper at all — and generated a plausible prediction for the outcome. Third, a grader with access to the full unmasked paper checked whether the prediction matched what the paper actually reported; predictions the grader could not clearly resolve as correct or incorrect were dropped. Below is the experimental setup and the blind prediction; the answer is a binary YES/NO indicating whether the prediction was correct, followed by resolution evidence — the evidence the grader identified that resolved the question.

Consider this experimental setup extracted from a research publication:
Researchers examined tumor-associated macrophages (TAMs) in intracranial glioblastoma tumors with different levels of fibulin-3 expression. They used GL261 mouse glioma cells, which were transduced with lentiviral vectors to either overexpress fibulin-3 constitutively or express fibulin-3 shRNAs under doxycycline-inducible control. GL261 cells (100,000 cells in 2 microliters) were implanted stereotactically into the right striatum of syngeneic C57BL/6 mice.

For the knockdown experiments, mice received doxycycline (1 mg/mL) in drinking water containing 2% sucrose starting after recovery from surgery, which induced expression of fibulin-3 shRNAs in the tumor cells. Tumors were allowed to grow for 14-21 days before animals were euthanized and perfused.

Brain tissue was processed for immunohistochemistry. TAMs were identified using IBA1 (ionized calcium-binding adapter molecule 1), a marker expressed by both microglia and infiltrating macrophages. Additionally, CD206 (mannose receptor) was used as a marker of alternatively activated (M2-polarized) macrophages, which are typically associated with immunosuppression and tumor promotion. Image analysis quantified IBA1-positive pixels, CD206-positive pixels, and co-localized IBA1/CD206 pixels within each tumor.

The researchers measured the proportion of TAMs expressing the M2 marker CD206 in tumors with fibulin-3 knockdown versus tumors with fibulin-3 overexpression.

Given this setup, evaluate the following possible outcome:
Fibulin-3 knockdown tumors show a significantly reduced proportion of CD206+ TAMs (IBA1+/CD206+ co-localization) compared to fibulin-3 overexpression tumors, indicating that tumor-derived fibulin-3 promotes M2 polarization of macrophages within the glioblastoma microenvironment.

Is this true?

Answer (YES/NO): YES